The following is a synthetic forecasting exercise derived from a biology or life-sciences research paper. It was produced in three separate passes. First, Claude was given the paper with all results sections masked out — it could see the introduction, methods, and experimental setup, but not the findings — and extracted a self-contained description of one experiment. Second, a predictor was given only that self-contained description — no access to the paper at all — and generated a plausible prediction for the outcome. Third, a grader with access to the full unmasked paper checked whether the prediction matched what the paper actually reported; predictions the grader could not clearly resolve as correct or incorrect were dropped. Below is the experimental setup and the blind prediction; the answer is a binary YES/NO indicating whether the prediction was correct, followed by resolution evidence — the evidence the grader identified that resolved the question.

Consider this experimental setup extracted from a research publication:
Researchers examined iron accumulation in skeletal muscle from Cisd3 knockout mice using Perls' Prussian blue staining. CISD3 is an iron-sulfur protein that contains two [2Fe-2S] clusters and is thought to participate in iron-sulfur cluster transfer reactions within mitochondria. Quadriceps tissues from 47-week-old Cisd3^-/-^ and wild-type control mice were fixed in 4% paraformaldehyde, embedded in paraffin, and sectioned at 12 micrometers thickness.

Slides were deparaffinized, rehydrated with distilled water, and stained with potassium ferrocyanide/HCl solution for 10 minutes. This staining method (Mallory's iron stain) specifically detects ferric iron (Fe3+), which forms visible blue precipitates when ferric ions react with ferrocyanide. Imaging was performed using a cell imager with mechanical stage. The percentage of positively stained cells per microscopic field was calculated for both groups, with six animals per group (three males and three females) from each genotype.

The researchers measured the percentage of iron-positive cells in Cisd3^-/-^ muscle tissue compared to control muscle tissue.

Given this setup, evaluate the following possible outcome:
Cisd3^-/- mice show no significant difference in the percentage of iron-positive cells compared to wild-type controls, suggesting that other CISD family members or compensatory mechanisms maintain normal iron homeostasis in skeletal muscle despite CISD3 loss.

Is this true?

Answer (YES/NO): NO